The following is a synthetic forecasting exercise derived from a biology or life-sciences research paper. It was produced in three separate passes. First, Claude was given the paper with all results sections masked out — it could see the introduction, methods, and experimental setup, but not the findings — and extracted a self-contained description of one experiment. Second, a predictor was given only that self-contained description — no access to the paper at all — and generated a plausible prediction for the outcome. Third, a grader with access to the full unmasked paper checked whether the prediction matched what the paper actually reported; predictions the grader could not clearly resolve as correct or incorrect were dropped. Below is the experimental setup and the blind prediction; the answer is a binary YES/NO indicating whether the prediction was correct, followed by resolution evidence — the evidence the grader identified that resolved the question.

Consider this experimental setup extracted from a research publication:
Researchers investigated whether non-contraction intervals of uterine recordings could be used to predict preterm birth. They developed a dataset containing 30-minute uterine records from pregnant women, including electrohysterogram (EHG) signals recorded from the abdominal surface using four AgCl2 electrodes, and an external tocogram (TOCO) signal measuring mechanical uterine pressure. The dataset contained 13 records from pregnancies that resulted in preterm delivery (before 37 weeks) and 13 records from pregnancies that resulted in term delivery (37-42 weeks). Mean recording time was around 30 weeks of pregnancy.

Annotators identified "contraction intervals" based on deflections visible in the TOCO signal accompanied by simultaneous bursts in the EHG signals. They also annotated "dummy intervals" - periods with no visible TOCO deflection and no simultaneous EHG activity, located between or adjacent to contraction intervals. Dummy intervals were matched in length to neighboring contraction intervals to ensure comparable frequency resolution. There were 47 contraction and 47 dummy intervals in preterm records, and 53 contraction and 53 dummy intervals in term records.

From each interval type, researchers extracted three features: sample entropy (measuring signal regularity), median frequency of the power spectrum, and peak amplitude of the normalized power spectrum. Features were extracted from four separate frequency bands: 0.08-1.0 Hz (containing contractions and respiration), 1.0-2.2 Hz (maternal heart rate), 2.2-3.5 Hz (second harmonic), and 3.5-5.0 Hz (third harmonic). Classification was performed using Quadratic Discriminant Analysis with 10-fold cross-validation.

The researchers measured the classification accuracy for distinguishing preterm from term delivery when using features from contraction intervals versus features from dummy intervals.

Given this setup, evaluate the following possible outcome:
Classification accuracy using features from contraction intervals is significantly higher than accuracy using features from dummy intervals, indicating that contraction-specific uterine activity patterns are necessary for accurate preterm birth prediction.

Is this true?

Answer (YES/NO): NO